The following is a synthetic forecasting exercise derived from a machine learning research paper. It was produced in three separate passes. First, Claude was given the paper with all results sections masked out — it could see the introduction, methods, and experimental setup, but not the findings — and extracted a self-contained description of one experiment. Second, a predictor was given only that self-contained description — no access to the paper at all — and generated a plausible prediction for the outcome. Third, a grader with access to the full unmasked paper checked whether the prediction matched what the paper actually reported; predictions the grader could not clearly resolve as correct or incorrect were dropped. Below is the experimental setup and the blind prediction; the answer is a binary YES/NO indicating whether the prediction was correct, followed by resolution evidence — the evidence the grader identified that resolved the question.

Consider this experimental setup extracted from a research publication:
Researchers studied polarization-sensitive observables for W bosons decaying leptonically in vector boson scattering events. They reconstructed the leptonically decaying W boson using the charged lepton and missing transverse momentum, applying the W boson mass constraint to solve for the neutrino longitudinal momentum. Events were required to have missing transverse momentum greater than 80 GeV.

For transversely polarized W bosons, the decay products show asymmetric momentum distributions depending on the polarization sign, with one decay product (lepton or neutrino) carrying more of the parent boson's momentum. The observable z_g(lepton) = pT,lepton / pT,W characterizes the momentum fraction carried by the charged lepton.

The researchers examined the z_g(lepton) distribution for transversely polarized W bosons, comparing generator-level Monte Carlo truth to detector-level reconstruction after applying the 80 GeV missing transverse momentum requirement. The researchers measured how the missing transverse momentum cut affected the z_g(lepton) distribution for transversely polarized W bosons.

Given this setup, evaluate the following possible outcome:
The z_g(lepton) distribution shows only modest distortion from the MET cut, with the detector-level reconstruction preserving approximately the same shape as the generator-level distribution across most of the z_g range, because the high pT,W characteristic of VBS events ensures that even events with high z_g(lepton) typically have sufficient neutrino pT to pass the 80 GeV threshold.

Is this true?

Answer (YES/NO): NO